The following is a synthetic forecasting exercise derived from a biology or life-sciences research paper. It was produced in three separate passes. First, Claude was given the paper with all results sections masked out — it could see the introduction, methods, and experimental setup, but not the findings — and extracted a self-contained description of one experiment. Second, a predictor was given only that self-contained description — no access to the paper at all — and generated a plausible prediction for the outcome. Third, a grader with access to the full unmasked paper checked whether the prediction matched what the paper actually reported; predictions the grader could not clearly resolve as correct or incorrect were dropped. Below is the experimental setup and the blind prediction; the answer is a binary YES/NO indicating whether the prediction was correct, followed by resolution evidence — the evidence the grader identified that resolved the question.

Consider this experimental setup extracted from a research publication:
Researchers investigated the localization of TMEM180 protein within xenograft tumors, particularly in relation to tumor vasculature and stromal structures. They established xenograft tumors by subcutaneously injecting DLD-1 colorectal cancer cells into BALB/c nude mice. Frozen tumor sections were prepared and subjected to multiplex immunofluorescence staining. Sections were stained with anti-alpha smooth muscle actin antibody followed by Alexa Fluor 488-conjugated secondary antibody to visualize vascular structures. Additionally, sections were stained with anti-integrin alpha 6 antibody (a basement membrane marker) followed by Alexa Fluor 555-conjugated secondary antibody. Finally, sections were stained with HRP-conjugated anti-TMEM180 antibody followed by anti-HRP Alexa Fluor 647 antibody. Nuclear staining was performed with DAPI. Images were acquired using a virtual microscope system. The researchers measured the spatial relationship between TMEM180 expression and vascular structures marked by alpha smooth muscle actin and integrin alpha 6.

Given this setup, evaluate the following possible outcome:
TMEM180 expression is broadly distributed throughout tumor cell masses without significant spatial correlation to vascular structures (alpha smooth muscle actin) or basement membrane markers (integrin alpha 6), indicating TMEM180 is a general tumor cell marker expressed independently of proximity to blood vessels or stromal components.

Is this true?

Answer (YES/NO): YES